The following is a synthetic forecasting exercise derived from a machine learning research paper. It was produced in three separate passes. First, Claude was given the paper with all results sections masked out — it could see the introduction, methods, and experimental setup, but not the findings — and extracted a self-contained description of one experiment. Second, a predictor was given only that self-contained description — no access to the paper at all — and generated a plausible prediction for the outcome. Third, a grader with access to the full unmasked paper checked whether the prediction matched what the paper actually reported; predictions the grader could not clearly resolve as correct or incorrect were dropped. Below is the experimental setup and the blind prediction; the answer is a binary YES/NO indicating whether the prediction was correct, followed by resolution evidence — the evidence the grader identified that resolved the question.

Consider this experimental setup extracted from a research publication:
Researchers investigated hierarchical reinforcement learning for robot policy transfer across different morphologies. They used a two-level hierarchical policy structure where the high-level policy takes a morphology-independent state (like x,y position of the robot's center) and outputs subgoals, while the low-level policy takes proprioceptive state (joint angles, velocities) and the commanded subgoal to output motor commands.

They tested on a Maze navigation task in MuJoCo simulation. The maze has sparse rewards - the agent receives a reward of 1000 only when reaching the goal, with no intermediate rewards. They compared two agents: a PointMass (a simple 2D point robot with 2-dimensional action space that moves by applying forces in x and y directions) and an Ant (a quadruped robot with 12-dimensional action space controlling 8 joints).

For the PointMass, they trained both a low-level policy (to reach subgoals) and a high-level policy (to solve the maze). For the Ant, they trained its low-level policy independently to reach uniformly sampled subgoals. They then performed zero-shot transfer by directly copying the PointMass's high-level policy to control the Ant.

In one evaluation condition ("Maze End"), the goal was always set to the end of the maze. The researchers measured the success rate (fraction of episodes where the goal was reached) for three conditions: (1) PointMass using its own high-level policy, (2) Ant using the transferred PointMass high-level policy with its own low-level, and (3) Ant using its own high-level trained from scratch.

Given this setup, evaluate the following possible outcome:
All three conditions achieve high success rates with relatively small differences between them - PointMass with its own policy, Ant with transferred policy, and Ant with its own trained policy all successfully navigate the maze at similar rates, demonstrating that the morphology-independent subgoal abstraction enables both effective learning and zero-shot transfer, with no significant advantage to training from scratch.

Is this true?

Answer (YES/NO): NO